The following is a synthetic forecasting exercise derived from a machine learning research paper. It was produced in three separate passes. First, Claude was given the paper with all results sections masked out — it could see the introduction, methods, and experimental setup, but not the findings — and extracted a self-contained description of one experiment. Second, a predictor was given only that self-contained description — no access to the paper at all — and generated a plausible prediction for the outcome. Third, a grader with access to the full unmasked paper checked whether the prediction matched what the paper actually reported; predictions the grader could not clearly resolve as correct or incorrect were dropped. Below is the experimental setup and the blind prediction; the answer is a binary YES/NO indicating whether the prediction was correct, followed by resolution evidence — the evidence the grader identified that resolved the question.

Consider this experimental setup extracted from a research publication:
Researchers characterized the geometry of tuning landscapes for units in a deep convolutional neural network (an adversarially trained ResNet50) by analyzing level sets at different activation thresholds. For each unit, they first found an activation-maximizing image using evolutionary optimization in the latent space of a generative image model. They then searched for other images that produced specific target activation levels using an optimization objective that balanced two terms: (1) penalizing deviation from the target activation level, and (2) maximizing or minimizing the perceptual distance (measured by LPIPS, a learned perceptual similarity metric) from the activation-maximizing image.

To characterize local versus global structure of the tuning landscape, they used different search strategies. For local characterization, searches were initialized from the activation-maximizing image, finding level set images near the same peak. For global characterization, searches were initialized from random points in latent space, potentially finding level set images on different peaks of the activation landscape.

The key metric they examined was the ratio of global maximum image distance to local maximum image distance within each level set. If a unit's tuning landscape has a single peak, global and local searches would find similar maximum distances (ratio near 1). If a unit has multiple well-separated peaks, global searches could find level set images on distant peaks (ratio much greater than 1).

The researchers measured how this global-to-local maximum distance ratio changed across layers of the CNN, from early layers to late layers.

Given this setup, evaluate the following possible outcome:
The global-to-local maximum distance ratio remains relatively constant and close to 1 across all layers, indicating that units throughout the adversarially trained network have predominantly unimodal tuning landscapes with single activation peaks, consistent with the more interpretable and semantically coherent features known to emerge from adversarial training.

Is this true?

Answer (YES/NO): NO